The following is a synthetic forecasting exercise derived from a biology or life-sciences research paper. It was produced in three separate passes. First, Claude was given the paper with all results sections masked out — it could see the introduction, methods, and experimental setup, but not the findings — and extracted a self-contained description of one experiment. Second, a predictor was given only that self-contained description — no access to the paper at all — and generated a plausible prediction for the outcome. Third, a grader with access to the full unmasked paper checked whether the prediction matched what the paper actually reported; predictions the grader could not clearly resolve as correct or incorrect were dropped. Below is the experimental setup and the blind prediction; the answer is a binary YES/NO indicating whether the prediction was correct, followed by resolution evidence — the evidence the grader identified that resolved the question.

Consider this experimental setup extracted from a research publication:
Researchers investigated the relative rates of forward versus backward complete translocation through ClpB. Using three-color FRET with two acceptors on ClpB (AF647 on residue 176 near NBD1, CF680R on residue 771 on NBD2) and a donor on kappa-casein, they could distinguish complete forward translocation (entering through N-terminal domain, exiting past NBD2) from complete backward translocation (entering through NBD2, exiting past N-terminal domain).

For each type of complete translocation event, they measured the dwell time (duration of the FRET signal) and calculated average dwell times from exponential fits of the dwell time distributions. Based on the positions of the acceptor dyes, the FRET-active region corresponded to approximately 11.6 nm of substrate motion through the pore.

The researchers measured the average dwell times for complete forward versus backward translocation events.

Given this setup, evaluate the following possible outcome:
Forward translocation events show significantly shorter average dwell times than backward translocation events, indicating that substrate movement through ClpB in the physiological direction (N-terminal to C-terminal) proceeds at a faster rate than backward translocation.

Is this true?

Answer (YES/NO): YES